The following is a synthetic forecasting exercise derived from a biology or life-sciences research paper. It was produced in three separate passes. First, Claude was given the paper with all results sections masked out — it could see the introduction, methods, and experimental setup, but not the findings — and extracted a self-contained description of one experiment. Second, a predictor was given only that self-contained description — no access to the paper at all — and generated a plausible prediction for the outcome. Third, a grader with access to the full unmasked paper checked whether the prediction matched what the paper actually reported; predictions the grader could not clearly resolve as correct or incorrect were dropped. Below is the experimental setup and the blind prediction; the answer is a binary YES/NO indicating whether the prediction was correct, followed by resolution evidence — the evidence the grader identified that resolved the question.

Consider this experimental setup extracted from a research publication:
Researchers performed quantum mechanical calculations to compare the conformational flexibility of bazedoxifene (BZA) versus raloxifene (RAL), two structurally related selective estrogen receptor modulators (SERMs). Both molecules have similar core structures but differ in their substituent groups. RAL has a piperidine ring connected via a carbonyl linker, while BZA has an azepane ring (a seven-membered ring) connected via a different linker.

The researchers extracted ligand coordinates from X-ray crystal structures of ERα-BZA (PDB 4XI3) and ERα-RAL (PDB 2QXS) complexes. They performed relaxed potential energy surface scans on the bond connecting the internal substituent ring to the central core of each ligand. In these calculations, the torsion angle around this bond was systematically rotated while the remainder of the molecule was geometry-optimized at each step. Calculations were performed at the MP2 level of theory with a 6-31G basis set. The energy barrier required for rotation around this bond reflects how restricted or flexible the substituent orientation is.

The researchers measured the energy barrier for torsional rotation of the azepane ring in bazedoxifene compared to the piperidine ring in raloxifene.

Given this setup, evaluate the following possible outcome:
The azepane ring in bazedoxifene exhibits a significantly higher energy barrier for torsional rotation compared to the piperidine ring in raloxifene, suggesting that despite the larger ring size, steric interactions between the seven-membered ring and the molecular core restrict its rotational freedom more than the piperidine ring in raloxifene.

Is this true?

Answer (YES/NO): NO